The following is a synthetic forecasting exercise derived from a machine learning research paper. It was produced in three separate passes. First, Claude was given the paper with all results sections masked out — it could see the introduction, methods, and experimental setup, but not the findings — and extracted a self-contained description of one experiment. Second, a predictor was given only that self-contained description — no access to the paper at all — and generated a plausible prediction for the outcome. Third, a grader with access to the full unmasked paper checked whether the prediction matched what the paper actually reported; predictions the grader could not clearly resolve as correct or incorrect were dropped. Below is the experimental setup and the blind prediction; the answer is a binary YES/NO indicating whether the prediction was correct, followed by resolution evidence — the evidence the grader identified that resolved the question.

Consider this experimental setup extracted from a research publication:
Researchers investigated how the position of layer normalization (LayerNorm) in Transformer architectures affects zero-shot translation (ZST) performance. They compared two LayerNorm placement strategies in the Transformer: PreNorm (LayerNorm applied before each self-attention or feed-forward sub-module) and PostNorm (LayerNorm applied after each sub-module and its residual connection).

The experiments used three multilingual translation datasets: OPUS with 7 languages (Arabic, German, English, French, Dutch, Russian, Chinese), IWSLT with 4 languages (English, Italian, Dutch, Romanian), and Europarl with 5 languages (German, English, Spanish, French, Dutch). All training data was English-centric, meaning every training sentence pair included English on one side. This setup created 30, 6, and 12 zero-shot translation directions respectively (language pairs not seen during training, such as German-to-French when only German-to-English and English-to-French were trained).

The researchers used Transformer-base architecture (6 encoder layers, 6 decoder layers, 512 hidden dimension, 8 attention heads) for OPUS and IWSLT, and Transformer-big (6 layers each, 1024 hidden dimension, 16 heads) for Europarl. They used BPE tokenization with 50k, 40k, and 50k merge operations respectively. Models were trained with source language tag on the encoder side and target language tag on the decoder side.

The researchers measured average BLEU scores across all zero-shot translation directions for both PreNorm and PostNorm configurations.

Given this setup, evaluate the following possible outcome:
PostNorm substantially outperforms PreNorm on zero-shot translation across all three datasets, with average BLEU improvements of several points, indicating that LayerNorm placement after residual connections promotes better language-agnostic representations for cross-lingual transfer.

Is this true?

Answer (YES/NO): YES